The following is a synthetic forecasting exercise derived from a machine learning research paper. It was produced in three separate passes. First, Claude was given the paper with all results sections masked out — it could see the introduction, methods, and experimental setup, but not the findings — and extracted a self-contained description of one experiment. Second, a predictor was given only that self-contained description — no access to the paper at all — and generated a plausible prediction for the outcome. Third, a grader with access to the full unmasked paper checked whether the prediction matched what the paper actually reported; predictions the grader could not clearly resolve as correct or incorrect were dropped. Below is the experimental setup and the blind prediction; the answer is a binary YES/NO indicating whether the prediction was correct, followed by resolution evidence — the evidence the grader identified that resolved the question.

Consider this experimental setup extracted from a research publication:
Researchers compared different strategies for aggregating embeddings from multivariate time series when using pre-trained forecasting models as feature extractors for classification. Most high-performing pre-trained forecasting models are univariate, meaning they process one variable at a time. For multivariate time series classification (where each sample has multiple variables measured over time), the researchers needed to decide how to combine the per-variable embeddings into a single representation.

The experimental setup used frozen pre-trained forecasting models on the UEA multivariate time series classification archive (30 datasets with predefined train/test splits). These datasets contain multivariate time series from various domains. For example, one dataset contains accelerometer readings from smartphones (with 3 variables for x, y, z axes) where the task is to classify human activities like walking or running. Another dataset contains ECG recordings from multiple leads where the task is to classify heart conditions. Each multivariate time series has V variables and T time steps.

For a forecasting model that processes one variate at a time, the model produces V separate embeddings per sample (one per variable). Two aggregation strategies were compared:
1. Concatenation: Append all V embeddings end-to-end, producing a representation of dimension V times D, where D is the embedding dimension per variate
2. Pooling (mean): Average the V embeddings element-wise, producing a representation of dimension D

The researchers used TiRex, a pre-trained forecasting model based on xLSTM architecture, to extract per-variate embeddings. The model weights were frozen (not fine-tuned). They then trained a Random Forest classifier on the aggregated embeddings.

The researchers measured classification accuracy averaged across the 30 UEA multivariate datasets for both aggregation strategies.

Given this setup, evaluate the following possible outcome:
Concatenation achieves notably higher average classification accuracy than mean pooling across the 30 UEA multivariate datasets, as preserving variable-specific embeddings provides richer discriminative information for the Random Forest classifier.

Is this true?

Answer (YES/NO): YES